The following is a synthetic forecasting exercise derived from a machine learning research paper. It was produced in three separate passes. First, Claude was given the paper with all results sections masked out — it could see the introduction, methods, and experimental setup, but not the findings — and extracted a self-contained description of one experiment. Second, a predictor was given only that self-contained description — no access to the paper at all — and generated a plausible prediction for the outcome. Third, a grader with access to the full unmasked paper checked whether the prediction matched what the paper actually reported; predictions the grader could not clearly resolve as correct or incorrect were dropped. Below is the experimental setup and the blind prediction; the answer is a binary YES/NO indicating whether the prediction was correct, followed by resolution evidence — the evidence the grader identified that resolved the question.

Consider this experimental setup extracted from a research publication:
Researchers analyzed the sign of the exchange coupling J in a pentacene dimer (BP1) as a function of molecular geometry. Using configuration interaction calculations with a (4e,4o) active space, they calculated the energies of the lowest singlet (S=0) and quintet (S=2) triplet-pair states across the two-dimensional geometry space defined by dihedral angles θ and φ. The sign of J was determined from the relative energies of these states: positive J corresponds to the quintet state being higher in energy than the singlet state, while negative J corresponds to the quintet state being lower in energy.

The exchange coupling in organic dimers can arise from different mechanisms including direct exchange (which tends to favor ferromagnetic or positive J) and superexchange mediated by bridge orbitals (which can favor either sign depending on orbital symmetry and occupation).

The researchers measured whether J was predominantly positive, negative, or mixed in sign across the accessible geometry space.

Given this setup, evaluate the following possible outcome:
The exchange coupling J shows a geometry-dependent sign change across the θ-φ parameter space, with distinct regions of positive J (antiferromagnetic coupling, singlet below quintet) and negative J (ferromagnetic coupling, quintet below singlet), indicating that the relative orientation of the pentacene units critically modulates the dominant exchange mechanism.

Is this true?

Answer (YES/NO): NO